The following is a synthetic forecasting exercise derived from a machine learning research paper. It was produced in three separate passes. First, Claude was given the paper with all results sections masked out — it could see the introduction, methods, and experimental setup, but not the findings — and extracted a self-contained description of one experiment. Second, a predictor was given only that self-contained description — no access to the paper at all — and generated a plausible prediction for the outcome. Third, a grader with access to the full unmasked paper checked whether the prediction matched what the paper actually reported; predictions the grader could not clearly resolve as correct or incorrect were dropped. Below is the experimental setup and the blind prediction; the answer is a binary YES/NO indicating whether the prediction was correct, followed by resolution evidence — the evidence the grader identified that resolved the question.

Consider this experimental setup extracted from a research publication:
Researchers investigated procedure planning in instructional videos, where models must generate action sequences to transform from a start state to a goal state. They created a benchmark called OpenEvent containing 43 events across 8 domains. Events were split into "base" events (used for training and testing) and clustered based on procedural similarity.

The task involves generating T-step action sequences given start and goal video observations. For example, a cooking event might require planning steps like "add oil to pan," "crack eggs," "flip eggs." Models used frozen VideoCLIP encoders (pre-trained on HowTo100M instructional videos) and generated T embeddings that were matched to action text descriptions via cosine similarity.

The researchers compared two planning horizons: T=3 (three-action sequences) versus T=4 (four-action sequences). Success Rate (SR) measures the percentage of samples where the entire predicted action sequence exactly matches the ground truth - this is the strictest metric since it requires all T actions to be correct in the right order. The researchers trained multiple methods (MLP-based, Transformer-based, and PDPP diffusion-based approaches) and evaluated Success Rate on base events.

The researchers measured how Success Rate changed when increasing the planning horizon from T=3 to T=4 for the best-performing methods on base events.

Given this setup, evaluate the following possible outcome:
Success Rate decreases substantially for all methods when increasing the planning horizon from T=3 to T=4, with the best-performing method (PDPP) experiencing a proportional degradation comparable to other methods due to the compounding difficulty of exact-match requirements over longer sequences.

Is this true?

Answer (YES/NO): YES